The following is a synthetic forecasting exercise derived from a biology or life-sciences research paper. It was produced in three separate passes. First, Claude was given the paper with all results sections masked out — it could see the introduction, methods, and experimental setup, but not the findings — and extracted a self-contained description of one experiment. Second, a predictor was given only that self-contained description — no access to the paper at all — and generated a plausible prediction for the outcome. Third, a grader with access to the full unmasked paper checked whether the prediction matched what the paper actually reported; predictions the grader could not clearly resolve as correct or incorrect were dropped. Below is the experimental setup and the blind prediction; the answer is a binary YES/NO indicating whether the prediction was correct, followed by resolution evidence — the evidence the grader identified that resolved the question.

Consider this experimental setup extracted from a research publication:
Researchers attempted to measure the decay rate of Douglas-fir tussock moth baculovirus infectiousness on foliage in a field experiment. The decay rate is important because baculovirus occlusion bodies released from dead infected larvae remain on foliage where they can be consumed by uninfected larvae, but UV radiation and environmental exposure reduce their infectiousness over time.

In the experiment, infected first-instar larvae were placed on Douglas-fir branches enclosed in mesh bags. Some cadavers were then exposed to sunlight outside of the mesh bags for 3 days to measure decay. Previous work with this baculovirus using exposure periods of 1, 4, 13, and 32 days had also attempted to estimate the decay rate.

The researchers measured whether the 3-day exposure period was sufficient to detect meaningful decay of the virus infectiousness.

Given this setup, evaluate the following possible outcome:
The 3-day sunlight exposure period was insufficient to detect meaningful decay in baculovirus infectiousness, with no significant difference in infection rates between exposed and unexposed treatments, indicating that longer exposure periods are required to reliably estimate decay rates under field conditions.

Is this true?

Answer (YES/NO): NO